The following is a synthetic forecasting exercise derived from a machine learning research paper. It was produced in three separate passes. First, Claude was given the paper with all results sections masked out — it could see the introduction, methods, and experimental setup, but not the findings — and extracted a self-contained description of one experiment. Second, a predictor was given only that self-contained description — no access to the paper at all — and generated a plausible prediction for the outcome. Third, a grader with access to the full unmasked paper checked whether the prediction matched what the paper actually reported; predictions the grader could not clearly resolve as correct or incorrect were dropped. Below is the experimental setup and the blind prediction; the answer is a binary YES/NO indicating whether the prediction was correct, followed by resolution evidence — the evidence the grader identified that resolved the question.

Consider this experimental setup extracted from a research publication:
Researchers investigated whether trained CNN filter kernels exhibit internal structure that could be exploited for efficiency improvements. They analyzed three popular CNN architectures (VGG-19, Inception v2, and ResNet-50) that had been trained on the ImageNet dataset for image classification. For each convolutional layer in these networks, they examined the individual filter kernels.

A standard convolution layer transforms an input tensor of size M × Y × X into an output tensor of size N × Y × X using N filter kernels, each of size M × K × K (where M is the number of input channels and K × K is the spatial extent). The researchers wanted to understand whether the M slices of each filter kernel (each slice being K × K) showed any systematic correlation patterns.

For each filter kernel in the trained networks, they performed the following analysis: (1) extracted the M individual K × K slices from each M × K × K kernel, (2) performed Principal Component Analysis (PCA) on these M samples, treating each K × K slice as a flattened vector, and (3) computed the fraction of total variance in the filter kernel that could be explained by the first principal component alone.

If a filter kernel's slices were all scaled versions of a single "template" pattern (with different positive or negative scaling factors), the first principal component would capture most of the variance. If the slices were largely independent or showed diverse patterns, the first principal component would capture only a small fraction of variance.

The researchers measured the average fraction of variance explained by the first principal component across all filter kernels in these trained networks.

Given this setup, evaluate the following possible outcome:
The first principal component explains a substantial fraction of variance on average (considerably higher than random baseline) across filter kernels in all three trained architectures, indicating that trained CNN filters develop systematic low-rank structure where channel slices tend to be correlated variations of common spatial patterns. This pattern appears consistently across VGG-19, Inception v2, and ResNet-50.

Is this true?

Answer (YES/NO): YES